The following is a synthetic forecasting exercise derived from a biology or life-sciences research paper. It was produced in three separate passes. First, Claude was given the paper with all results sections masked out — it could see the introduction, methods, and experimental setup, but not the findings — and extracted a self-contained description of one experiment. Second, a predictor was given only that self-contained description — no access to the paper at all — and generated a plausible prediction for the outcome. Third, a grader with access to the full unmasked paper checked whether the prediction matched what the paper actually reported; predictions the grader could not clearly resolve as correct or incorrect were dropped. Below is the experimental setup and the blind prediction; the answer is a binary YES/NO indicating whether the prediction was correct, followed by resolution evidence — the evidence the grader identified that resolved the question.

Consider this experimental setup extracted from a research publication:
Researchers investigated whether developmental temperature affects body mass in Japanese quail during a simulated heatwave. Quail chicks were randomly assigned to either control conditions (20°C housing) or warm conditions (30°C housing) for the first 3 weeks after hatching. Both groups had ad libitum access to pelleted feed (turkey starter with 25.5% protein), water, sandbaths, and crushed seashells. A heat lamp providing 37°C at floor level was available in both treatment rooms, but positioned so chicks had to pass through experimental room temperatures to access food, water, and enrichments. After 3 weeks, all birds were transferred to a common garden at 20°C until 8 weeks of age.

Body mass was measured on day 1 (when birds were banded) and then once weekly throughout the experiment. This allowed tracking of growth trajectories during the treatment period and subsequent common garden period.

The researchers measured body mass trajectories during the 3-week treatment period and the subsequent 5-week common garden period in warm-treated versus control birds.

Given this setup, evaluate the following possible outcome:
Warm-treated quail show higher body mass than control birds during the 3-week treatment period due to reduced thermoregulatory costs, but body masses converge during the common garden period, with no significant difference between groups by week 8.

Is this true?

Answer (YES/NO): NO